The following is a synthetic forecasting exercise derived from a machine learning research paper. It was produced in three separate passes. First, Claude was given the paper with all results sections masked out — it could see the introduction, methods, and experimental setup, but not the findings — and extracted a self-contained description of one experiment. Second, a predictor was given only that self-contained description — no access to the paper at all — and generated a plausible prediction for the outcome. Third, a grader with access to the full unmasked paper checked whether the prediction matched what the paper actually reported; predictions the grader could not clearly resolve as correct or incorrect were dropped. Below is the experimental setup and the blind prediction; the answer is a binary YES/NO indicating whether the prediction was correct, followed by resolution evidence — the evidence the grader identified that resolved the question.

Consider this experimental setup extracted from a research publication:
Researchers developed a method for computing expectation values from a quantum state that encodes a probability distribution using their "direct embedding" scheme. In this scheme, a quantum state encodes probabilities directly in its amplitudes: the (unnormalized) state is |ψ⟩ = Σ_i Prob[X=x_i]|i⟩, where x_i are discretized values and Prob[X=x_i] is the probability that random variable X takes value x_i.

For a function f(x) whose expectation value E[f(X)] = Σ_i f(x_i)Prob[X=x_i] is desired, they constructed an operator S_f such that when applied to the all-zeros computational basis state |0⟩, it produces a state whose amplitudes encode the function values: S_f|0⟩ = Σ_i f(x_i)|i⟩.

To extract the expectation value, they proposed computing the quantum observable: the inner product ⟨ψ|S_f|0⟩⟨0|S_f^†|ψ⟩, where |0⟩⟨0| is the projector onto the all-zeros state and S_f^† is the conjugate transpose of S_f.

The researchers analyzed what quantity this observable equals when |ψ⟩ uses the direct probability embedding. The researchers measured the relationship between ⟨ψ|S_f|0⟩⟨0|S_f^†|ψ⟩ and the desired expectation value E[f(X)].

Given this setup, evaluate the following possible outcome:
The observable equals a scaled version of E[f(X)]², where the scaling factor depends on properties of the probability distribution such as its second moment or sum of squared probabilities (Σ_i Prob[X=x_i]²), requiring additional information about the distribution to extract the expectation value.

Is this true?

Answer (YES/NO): NO